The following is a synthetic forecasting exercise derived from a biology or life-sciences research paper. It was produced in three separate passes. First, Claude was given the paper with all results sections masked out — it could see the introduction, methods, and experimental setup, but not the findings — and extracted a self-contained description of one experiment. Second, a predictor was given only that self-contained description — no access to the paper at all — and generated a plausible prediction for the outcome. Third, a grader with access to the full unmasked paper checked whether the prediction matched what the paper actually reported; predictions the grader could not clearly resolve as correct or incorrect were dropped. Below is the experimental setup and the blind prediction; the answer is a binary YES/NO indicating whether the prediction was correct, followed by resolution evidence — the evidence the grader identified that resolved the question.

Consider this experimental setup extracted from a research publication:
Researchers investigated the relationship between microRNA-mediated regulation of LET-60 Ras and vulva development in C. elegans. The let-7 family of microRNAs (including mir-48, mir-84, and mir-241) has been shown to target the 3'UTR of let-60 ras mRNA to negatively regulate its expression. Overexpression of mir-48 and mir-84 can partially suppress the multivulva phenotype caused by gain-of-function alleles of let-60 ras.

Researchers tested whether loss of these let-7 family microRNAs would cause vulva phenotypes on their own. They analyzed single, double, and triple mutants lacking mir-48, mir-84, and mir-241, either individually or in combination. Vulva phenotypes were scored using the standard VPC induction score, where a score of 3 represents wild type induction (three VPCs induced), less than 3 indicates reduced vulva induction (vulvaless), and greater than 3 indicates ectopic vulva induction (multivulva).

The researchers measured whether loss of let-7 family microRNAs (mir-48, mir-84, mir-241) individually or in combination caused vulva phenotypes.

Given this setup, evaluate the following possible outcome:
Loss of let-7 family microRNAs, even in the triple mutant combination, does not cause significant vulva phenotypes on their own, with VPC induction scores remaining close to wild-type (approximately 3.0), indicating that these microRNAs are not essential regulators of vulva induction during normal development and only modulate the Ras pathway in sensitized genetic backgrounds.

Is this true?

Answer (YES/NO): YES